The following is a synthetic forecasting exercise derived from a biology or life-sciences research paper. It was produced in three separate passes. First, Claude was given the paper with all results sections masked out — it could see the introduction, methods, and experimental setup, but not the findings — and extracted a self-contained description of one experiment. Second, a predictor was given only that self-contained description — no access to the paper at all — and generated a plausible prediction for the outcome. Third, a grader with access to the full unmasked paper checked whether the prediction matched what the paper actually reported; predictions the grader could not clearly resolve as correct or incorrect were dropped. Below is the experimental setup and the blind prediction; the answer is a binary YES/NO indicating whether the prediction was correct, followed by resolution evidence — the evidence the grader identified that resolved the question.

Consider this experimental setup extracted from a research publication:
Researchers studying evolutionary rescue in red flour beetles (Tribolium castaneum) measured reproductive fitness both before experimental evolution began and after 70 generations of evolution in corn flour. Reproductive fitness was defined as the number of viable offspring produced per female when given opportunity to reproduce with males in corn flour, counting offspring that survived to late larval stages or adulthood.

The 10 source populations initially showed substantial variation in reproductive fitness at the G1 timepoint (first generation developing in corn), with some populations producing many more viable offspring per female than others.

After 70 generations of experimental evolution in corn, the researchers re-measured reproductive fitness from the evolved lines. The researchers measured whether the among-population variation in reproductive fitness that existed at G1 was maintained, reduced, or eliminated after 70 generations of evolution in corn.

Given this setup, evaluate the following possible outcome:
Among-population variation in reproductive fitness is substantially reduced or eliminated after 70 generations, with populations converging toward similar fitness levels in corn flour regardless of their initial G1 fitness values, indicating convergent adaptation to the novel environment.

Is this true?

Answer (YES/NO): YES